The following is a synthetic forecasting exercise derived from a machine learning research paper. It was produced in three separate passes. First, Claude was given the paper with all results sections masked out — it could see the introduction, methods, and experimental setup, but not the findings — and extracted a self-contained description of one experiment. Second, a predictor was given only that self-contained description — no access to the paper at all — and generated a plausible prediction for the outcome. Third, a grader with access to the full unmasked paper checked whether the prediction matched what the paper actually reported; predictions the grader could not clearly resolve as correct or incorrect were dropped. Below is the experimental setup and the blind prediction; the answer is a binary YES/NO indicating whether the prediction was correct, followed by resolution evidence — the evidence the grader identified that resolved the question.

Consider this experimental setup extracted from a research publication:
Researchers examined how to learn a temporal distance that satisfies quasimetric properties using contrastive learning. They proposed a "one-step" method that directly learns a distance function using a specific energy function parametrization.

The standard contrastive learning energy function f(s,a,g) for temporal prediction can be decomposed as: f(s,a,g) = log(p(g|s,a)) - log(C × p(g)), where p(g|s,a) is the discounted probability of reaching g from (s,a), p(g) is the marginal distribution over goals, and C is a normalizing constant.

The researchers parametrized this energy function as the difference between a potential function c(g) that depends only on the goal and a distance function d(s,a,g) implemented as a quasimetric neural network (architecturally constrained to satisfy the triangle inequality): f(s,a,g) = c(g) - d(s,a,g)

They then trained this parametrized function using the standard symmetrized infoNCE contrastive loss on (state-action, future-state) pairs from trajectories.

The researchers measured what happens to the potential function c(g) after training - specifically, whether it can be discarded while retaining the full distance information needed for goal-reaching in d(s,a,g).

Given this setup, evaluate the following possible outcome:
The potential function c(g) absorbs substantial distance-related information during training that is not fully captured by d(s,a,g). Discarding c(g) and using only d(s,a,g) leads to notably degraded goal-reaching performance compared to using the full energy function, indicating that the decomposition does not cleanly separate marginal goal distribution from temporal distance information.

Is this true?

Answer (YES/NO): NO